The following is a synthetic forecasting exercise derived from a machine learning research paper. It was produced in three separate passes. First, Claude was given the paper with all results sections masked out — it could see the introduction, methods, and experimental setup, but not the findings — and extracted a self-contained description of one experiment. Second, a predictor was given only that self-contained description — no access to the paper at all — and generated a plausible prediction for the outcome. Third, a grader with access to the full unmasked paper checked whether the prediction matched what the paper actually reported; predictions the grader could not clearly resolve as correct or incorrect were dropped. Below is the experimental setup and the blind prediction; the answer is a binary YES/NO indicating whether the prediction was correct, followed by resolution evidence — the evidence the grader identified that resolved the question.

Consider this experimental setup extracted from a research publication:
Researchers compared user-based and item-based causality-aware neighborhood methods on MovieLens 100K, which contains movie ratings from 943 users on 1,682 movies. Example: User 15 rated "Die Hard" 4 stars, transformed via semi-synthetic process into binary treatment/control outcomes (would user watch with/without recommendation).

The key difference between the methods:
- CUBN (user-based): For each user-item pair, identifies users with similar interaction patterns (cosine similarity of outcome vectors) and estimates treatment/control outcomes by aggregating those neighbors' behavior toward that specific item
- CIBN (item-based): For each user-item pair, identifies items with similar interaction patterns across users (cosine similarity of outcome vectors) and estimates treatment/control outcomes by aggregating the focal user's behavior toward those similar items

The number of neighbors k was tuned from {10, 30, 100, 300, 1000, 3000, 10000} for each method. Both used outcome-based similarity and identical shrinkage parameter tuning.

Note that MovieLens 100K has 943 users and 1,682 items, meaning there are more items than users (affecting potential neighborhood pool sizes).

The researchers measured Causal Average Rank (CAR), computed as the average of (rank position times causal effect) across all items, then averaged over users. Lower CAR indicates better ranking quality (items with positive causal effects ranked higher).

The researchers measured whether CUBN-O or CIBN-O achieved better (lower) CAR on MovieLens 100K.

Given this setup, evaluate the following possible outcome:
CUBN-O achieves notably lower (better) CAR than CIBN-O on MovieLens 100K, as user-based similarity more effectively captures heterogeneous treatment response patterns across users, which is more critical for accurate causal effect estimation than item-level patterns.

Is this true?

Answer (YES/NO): YES